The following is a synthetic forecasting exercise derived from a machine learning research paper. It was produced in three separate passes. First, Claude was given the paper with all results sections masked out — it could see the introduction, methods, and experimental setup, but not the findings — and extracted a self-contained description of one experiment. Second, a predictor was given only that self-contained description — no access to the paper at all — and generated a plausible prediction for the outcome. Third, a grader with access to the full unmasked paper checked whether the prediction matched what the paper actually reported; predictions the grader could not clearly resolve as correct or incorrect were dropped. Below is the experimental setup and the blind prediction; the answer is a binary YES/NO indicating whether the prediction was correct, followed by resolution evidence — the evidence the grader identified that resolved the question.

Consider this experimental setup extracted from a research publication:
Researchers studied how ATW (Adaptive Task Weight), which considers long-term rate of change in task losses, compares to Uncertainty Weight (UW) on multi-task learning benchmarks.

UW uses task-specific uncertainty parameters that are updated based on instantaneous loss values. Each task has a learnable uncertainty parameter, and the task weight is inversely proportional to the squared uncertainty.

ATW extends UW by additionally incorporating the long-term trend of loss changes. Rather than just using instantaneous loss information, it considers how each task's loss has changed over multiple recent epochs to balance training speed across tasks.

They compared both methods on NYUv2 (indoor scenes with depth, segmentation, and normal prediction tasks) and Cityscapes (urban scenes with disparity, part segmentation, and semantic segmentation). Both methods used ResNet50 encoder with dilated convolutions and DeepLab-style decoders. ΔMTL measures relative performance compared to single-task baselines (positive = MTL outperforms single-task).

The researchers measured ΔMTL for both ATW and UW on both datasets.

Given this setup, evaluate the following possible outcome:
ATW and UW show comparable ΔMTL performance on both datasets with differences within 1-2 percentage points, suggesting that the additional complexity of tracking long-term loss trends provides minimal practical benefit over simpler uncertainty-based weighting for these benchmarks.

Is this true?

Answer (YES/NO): YES